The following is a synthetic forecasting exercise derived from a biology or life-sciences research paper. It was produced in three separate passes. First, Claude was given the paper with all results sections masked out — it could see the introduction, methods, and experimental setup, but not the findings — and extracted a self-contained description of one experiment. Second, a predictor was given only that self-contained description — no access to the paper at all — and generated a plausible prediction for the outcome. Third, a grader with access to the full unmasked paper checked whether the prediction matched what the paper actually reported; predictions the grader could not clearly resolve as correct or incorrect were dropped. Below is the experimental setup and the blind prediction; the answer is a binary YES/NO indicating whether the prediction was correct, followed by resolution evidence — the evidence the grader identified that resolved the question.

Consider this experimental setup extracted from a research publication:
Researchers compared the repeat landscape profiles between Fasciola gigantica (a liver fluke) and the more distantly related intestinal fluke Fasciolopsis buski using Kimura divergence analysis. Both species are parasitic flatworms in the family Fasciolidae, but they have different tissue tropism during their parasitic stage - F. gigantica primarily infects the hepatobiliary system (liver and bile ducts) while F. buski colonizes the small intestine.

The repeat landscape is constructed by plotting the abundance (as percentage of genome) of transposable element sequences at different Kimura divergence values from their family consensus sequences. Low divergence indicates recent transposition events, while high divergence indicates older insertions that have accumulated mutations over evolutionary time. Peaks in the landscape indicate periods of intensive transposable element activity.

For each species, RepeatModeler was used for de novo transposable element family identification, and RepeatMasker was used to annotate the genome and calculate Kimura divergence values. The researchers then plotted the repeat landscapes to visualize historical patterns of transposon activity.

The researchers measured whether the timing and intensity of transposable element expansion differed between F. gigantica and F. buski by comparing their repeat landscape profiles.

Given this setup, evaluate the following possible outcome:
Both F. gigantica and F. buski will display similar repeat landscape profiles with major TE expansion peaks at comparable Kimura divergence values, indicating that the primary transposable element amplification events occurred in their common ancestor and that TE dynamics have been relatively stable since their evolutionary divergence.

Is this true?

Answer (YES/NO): NO